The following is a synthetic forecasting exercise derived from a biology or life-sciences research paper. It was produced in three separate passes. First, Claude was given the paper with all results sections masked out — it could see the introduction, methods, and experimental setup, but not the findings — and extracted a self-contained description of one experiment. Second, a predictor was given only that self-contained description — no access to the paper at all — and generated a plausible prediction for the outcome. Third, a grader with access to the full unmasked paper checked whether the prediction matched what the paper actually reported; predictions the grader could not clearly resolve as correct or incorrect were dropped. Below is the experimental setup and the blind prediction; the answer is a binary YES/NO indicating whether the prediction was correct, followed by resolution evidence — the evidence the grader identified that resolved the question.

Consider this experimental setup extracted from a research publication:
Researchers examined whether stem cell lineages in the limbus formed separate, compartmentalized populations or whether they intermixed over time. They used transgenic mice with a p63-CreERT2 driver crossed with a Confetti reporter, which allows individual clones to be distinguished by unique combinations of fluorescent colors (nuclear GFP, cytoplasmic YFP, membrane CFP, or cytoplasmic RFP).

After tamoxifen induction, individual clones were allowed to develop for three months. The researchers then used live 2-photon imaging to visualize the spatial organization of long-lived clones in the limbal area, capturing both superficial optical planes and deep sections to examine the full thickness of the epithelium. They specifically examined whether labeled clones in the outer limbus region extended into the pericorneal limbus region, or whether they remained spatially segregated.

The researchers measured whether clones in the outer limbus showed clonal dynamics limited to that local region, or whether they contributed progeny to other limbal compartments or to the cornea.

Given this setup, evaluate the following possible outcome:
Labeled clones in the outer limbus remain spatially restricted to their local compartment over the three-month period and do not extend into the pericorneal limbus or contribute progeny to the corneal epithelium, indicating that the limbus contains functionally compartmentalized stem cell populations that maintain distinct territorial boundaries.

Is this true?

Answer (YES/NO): YES